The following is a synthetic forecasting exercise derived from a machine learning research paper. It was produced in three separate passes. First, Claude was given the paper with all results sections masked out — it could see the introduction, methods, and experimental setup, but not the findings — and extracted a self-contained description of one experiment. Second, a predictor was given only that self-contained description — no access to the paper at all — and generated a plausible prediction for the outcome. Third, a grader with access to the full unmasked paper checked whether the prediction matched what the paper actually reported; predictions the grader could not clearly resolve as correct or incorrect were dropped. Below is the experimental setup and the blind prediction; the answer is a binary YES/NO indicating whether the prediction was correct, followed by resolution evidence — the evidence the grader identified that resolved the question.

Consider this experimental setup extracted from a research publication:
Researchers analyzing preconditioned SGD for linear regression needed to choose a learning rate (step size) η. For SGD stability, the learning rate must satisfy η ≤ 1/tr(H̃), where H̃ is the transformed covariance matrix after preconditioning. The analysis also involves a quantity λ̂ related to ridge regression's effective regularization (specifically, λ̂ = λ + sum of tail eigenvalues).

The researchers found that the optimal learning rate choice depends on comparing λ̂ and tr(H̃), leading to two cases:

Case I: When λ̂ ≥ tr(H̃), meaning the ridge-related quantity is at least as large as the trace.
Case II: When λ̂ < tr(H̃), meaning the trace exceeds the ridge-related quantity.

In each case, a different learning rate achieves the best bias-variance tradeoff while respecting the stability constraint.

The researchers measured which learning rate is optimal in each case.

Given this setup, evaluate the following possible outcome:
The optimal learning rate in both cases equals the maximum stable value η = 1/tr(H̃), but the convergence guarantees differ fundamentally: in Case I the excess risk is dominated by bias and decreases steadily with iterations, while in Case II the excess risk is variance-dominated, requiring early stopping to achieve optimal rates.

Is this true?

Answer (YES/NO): NO